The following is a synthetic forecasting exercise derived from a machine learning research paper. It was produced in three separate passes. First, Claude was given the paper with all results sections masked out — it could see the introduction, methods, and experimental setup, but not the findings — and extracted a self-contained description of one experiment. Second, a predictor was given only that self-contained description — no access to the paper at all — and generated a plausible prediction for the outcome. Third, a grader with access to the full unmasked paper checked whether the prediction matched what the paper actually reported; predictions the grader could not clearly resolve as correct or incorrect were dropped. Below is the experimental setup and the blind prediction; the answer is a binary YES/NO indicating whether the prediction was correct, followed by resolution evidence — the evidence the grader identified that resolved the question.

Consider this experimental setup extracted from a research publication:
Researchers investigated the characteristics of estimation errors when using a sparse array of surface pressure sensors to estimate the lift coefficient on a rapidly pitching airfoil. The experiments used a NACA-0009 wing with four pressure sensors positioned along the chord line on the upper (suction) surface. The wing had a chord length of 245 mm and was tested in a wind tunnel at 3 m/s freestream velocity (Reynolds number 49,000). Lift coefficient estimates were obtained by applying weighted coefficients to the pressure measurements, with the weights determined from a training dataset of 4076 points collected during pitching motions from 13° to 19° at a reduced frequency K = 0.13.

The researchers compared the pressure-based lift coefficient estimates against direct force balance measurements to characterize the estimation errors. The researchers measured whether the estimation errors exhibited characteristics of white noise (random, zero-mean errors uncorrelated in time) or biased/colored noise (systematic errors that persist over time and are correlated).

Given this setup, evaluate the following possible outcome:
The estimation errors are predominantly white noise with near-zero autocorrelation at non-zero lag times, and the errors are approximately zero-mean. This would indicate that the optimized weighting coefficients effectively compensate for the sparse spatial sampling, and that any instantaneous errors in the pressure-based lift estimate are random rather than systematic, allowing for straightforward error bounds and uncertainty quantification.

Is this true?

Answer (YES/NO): NO